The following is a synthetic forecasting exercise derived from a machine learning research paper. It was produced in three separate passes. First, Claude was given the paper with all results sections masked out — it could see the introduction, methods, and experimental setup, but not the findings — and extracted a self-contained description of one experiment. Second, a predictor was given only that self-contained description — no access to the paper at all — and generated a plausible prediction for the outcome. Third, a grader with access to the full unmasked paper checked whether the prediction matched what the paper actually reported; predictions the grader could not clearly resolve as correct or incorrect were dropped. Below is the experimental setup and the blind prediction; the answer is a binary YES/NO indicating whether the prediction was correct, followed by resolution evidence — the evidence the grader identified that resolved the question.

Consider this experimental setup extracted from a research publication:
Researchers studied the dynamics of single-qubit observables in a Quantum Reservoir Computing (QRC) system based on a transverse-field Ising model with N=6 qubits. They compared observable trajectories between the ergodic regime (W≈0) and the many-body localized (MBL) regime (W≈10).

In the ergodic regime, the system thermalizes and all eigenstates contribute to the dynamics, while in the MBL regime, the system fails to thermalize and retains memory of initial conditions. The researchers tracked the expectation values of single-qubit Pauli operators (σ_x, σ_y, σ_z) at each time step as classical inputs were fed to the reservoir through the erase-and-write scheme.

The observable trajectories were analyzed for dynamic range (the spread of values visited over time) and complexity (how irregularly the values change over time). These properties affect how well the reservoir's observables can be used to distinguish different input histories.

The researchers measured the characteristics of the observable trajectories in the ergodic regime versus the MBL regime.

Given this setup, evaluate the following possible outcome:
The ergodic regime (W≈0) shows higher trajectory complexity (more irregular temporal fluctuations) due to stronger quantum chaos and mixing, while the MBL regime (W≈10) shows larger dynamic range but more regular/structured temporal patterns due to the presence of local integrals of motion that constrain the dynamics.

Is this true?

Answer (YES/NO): NO